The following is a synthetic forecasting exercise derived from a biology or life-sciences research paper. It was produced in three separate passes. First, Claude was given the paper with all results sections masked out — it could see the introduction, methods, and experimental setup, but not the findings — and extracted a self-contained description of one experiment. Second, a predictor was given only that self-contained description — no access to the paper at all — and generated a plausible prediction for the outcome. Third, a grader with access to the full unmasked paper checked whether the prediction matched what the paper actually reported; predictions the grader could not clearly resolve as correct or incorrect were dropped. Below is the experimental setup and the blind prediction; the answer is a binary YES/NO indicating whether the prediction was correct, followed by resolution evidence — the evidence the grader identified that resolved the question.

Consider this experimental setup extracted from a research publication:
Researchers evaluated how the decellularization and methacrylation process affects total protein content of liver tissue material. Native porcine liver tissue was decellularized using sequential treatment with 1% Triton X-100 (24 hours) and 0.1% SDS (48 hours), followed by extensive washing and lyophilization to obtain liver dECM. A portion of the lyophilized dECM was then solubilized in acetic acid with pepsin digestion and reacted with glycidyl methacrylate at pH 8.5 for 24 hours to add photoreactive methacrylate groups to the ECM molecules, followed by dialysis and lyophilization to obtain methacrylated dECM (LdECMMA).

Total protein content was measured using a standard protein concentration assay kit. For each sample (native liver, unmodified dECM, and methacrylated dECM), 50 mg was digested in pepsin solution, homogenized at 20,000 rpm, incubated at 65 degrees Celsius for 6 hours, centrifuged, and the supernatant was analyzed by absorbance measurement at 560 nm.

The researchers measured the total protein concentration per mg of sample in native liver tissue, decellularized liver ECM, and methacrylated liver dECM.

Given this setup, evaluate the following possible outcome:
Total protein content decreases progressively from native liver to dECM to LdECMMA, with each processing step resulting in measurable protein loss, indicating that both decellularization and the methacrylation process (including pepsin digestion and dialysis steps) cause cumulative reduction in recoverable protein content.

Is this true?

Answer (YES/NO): YES